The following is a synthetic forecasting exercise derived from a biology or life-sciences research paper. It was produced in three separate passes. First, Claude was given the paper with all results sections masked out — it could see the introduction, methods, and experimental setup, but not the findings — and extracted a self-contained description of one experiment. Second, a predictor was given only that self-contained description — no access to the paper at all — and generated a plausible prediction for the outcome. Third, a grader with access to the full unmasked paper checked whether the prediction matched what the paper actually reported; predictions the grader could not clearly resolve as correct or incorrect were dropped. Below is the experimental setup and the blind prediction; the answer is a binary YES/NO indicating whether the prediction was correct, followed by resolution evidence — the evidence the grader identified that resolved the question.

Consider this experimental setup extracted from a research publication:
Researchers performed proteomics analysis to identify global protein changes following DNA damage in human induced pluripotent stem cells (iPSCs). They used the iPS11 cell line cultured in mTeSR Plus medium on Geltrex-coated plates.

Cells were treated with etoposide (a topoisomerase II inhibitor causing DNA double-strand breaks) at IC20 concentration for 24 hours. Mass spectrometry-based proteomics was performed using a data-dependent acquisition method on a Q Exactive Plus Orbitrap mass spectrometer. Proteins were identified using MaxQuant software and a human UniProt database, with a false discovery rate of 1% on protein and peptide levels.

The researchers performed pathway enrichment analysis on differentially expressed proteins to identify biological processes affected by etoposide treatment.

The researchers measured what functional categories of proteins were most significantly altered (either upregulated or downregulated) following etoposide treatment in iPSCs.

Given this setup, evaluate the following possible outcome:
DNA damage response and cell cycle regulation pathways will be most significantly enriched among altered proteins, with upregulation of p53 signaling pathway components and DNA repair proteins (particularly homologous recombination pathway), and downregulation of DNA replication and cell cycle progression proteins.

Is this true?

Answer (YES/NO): NO